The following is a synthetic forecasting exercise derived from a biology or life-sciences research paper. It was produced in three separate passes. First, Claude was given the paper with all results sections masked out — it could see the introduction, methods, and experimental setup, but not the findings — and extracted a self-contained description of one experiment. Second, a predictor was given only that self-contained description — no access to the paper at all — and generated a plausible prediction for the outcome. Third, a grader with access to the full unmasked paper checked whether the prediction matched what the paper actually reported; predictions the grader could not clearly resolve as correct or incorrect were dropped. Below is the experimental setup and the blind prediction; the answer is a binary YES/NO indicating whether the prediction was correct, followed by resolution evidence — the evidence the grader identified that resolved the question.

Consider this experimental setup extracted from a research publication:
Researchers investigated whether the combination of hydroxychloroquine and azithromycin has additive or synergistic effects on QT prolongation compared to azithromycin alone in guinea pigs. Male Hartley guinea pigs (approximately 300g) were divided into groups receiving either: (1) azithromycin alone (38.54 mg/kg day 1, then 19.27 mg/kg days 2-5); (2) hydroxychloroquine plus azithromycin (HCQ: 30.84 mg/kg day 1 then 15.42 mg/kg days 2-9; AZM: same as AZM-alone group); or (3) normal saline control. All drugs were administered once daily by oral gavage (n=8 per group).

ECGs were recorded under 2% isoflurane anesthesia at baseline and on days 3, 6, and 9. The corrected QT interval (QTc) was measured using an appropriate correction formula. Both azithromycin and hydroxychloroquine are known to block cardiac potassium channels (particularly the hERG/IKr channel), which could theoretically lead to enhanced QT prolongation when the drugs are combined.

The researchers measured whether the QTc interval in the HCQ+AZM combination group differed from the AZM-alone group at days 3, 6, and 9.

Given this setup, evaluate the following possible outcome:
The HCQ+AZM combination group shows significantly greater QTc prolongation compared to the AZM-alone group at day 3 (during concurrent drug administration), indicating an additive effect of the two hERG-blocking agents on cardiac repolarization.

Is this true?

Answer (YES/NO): NO